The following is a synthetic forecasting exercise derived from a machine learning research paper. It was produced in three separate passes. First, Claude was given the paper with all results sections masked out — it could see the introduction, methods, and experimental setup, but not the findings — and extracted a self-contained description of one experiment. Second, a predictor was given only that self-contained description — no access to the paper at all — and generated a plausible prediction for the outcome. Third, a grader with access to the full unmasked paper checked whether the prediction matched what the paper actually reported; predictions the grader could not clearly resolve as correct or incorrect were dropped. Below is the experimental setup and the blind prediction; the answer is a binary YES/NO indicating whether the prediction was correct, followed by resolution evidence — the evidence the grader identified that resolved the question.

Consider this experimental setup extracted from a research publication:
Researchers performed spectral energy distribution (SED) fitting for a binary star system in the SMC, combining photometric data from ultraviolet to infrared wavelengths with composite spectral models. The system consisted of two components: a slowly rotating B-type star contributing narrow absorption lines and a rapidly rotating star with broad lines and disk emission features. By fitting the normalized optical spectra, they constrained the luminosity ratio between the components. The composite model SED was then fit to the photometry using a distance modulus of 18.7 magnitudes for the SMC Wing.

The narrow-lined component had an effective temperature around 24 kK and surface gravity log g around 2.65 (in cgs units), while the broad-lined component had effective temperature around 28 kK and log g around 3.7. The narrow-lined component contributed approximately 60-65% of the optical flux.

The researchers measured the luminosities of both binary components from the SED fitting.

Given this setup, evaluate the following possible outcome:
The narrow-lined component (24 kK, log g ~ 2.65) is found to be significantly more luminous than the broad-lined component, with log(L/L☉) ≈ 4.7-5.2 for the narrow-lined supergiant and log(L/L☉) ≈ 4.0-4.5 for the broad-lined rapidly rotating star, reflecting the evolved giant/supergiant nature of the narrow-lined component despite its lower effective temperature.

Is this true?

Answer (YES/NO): NO